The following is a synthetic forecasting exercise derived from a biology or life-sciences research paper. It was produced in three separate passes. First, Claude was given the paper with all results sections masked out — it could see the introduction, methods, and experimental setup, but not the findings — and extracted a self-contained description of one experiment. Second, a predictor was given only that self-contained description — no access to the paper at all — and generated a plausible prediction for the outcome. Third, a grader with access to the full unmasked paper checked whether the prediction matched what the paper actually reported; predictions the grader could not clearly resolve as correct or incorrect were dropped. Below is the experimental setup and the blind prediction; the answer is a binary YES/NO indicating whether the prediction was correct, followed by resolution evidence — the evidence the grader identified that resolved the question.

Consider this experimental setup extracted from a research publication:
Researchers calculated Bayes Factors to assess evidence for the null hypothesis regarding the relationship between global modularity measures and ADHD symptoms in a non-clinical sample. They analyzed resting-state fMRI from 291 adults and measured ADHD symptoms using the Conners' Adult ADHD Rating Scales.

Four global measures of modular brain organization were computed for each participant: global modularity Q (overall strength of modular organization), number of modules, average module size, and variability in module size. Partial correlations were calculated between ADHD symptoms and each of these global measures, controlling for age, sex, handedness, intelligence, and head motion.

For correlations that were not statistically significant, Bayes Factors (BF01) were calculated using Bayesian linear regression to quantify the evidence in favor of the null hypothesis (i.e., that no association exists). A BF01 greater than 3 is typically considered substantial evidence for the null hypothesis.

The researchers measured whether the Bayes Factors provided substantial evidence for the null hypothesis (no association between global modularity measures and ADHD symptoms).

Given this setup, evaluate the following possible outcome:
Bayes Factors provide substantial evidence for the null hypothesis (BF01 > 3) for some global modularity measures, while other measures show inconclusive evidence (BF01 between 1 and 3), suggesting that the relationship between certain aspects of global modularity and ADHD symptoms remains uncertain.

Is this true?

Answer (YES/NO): YES